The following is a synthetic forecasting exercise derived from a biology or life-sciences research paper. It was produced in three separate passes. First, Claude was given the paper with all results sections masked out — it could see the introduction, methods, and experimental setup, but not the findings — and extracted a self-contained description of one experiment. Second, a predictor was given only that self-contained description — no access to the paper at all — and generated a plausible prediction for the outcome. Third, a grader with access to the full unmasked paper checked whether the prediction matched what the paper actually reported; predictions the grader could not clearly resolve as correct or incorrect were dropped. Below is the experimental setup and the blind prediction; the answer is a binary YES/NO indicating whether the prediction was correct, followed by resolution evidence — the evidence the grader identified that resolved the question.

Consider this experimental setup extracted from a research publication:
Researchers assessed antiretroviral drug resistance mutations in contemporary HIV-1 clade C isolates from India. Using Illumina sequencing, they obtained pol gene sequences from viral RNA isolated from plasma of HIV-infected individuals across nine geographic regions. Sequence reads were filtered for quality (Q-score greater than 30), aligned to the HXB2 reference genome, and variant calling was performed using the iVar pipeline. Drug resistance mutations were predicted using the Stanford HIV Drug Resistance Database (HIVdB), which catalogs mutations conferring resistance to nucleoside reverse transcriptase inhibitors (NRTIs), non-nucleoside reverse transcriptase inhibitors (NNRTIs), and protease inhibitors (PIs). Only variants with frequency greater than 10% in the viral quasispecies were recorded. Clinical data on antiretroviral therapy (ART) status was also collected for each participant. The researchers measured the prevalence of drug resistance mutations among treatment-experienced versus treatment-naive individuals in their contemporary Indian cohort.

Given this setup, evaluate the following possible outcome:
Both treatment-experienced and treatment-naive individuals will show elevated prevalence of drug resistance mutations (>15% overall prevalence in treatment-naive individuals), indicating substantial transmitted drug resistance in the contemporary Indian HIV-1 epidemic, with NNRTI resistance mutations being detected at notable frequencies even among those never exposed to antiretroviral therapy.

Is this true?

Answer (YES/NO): NO